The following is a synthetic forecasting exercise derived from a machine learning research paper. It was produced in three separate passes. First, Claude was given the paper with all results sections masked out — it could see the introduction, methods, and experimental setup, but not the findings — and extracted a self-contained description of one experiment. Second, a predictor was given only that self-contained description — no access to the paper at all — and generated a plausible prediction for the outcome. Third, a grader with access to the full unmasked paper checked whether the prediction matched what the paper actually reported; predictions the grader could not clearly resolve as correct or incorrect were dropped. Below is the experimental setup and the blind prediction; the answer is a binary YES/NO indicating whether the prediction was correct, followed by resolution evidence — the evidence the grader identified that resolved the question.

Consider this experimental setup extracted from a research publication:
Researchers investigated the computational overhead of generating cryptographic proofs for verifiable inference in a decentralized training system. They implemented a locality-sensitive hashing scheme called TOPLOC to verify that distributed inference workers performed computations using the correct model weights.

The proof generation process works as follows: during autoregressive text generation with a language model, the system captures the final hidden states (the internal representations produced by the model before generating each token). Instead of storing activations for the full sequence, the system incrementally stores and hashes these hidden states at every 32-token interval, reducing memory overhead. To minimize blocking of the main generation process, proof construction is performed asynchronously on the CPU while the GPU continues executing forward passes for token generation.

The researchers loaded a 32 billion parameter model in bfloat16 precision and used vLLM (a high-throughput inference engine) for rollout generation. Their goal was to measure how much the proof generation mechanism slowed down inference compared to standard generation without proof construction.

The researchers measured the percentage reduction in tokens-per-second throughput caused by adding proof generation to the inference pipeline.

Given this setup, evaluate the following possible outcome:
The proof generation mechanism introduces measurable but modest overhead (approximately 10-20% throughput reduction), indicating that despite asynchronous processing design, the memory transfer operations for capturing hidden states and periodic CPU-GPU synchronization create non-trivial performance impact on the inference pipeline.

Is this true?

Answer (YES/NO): NO